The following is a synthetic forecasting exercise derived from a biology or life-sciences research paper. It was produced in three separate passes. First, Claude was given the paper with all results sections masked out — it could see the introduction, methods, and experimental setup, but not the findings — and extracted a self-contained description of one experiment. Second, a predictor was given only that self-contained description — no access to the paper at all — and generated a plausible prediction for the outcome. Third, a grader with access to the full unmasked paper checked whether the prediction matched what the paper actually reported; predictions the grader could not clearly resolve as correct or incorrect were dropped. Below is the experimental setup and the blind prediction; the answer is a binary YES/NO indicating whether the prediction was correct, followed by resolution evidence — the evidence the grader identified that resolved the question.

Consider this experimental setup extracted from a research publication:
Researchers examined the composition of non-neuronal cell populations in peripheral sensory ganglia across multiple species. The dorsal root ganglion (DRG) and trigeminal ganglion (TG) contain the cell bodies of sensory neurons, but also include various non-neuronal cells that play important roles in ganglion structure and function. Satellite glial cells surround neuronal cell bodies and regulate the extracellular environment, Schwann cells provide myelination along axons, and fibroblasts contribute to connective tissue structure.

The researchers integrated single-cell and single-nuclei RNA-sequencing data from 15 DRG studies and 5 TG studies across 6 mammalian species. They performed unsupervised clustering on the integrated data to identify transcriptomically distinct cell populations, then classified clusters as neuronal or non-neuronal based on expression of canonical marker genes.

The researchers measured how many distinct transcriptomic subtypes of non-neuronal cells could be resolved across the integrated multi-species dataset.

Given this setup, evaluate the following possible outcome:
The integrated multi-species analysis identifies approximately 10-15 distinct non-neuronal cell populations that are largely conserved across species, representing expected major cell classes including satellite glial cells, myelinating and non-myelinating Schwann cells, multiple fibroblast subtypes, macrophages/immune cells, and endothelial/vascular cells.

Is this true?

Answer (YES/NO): NO